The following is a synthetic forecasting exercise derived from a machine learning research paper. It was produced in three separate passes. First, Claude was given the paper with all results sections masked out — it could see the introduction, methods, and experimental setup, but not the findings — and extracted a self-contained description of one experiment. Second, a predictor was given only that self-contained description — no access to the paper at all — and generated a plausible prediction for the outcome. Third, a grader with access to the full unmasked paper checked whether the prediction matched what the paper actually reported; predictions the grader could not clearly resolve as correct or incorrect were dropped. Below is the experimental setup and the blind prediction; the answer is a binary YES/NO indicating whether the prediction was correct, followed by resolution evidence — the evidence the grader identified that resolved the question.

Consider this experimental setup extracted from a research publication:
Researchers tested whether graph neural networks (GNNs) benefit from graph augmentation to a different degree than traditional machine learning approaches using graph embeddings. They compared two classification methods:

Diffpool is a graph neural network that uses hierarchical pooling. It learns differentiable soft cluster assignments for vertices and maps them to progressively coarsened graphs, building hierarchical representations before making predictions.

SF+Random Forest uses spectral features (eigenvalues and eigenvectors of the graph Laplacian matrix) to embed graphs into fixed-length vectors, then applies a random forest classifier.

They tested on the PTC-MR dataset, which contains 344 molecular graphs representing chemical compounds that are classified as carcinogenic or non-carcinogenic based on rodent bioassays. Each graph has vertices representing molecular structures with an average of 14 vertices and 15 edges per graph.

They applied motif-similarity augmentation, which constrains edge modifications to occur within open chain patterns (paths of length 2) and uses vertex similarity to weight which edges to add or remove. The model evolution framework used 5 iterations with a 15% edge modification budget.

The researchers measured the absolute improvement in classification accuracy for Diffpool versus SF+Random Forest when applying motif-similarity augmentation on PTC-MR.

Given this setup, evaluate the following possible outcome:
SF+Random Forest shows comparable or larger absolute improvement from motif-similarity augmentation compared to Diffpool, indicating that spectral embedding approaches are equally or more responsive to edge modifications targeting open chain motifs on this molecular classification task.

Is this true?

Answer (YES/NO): YES